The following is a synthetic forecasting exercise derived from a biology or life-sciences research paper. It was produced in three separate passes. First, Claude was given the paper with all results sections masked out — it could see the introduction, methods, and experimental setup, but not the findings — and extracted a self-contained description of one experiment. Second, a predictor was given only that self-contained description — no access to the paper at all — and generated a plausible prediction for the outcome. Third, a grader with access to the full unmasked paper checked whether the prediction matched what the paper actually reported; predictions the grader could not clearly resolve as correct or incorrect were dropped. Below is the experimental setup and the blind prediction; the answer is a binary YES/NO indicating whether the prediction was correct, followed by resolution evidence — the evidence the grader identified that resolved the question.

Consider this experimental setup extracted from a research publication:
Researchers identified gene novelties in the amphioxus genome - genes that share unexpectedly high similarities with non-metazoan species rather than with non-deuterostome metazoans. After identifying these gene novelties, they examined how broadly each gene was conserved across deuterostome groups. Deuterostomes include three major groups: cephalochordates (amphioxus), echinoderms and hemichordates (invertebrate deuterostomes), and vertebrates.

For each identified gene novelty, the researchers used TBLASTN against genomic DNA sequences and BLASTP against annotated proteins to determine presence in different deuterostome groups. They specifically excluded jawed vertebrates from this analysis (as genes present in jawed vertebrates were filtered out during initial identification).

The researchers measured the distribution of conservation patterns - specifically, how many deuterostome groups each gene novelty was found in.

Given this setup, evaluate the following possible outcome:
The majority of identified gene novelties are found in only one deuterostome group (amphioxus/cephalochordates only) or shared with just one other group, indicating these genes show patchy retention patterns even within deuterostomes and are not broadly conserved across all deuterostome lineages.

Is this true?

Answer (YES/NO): YES